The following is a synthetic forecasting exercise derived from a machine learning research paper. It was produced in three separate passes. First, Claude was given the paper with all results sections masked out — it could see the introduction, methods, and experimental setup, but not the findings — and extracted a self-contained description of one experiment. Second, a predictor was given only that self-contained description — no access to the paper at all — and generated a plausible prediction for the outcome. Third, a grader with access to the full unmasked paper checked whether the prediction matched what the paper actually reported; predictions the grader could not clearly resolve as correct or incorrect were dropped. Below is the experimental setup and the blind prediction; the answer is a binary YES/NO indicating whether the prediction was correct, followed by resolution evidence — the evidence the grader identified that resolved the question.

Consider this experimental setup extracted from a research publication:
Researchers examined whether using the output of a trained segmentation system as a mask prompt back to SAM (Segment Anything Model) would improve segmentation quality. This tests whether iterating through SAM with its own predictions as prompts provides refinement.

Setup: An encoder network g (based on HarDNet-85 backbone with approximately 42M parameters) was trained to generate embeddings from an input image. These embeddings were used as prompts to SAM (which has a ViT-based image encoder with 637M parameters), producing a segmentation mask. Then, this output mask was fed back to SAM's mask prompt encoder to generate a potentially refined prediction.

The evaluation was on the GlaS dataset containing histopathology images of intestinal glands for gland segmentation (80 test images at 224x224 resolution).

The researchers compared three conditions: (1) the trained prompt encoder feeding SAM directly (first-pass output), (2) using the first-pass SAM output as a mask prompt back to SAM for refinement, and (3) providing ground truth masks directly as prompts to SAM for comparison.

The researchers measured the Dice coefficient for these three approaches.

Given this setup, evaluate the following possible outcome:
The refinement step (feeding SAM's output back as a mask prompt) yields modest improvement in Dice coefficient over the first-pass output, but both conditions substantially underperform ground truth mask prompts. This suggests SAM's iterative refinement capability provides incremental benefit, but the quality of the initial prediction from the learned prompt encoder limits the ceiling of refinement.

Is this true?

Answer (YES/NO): NO